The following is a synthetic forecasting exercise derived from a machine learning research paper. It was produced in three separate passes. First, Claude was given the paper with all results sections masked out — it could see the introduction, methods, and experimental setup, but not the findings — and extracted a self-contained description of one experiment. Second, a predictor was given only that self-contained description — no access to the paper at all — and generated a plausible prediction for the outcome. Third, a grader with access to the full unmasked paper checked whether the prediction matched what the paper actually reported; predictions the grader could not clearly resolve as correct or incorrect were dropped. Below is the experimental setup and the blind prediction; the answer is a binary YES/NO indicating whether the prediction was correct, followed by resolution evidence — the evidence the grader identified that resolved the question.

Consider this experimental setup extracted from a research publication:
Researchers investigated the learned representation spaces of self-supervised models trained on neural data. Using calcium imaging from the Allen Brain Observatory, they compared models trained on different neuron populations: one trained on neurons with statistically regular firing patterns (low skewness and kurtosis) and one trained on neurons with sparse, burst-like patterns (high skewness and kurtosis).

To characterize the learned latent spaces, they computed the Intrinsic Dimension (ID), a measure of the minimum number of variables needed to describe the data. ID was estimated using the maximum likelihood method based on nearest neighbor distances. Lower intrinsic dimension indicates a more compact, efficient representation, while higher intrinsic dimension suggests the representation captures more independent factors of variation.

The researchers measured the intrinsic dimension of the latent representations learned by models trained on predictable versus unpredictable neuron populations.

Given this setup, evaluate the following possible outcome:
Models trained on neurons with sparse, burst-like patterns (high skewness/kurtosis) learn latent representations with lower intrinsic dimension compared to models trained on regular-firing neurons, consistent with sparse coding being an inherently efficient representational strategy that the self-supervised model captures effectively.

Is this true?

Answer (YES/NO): NO